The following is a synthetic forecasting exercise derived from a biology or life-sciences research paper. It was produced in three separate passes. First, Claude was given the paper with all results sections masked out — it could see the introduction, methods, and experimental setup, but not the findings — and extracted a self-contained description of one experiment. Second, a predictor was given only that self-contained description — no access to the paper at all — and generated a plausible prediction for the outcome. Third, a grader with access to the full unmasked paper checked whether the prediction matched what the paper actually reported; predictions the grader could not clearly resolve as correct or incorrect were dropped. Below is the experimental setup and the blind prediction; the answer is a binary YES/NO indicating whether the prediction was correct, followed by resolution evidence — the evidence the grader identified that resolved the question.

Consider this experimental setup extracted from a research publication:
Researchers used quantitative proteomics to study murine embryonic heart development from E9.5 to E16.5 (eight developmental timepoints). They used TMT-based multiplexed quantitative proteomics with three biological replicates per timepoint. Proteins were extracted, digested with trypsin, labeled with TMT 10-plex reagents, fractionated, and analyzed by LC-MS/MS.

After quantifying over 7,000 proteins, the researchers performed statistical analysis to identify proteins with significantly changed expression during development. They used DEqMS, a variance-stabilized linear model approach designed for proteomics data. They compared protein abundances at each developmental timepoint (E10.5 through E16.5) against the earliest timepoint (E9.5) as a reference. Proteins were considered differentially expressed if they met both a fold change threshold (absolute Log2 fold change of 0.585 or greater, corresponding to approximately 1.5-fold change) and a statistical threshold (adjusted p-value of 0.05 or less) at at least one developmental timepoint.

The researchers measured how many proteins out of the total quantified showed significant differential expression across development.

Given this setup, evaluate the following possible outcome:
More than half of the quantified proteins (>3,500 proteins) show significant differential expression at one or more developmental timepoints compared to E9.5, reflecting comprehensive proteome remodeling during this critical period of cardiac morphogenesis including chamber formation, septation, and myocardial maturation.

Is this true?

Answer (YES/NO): YES